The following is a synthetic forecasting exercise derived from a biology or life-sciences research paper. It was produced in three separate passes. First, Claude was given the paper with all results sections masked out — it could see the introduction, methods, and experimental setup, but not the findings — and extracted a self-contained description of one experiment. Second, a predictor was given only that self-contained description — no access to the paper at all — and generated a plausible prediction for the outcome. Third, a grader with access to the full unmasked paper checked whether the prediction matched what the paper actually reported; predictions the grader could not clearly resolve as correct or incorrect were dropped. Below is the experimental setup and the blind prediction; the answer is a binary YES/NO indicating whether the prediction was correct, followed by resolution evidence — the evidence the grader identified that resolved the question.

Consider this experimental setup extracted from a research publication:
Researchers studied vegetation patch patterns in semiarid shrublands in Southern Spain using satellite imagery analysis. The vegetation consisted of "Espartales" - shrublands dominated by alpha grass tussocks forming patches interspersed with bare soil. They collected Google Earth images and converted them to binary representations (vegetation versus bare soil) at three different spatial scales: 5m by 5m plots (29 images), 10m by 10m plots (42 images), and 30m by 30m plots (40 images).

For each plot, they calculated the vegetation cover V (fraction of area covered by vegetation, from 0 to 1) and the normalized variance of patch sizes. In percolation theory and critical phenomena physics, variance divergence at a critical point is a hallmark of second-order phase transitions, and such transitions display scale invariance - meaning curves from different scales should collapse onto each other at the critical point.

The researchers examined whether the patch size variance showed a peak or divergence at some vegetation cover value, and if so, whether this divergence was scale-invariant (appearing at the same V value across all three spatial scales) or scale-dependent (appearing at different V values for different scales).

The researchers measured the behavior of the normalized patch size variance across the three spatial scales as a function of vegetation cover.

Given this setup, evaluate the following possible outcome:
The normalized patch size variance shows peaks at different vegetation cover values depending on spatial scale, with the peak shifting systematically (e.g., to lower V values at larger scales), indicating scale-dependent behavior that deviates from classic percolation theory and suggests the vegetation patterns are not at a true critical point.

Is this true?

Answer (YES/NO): NO